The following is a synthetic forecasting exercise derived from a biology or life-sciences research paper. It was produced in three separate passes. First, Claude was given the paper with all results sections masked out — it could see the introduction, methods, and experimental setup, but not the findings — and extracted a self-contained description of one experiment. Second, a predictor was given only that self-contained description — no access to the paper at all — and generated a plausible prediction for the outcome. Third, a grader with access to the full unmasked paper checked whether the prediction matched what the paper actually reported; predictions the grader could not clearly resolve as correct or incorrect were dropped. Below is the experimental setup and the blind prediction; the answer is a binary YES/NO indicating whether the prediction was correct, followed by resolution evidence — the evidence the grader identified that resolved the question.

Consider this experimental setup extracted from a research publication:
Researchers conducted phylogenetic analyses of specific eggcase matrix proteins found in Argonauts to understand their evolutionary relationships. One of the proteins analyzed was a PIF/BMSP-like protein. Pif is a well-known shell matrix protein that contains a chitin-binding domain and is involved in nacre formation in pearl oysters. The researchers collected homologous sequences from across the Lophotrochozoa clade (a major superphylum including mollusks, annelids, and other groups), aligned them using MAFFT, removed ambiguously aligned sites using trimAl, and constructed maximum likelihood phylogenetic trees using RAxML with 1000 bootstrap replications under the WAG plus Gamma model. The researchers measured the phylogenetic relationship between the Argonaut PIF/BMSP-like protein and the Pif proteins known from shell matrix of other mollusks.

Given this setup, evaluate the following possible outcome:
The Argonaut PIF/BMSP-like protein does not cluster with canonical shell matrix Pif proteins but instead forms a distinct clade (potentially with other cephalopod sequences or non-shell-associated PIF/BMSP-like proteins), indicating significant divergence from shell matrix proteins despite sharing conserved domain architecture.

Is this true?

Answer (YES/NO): YES